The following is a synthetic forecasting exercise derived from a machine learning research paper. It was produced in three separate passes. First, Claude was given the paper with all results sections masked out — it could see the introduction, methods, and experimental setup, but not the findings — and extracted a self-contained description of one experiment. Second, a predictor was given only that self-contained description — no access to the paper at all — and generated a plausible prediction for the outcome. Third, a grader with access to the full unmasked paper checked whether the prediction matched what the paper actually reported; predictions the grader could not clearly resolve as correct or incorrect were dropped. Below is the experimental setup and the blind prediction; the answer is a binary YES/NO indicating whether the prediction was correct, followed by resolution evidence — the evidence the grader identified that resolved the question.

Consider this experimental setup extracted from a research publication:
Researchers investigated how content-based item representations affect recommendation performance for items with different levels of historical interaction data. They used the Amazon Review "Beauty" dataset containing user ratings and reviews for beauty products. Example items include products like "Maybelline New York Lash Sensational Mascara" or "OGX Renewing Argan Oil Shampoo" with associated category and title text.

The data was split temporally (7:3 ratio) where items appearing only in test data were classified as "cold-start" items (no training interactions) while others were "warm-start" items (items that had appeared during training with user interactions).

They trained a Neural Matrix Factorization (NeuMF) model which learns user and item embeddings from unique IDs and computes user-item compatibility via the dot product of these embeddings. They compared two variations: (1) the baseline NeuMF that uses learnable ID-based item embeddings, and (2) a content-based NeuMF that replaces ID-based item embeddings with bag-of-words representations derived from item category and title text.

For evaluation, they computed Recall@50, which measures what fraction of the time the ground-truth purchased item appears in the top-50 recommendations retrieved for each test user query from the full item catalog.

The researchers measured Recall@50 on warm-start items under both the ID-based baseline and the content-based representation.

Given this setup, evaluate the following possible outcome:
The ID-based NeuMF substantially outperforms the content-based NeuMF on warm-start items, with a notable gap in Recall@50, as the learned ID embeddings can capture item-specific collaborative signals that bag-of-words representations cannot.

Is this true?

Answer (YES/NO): YES